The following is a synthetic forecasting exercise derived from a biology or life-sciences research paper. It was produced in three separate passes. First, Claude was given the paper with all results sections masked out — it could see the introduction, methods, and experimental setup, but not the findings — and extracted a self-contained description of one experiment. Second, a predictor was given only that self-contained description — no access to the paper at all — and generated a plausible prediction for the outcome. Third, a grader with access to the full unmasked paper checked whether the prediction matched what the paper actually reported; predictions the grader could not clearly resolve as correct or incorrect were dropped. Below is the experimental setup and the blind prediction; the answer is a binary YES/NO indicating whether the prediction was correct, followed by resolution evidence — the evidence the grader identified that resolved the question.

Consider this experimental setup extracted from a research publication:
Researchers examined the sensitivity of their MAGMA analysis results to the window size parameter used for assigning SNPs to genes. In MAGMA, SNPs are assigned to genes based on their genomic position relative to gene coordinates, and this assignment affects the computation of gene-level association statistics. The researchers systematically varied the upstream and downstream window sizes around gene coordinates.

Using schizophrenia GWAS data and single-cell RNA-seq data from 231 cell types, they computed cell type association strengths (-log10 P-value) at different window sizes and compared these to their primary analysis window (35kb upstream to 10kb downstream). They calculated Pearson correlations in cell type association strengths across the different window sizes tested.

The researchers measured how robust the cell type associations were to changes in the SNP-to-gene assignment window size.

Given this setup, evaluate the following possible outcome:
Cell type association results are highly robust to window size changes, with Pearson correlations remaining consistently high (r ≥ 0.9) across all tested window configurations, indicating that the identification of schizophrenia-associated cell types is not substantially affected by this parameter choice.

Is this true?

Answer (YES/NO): YES